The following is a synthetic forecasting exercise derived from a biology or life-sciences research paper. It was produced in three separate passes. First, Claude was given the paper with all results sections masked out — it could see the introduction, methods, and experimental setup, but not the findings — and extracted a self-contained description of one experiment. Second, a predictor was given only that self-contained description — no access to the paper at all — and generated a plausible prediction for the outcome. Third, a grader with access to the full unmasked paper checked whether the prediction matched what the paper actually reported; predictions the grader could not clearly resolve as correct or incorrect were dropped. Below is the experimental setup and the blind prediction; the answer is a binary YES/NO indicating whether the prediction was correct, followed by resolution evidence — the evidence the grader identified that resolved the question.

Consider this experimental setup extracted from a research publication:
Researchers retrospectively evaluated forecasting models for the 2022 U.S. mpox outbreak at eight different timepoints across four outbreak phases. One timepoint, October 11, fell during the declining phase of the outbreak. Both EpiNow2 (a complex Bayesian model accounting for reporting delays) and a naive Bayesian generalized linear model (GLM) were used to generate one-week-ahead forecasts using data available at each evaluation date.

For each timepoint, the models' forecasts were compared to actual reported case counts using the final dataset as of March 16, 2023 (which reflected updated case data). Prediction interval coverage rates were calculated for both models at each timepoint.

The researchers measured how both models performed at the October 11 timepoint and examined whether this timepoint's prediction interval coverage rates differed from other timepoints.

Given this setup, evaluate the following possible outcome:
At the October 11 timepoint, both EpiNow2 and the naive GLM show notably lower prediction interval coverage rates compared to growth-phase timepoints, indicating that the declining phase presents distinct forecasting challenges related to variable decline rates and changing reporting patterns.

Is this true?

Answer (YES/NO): NO